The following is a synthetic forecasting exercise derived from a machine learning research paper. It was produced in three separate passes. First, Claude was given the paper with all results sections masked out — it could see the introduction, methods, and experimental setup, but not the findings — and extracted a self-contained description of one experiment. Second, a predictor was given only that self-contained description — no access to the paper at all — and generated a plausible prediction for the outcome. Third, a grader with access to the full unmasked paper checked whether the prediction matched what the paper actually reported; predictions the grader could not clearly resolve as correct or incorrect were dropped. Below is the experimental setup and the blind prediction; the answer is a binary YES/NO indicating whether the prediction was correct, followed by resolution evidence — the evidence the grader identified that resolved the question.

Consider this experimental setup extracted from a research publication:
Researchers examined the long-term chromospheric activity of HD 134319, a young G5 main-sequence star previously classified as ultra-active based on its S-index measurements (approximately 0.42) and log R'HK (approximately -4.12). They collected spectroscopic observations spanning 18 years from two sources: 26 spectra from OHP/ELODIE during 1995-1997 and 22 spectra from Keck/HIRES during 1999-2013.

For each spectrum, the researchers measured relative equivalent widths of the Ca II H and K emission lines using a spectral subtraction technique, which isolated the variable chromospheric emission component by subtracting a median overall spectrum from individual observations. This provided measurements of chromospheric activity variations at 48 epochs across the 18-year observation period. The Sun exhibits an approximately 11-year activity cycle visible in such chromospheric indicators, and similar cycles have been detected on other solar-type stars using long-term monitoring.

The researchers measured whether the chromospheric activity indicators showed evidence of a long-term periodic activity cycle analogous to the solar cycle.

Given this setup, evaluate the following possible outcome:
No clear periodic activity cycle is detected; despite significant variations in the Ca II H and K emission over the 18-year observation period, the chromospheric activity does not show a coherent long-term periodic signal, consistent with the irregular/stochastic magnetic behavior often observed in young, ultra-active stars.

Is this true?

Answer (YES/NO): YES